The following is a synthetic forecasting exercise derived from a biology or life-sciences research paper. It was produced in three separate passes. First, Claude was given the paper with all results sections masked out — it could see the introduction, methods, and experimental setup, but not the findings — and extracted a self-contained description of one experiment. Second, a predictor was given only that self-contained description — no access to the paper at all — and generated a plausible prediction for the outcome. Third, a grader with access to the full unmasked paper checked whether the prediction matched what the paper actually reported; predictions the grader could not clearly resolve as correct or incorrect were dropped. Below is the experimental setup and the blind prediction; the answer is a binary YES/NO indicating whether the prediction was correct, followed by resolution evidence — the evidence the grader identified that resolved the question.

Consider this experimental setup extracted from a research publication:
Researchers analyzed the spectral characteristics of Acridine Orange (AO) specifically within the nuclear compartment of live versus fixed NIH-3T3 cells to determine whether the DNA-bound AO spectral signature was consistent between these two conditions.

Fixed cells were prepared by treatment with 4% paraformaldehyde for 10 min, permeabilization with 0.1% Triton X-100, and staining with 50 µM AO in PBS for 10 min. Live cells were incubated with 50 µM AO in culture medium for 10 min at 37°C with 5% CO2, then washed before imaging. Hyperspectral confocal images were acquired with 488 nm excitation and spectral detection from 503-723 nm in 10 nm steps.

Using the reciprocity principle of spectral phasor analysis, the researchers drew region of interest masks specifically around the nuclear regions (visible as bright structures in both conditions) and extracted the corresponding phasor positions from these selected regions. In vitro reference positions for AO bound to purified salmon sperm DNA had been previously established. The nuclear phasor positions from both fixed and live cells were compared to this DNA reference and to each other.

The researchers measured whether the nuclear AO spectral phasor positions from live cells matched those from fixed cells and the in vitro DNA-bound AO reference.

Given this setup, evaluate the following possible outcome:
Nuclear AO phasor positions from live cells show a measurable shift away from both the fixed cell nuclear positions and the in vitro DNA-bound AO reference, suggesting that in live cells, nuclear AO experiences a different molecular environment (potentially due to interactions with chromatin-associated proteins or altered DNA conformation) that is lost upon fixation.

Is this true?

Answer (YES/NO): NO